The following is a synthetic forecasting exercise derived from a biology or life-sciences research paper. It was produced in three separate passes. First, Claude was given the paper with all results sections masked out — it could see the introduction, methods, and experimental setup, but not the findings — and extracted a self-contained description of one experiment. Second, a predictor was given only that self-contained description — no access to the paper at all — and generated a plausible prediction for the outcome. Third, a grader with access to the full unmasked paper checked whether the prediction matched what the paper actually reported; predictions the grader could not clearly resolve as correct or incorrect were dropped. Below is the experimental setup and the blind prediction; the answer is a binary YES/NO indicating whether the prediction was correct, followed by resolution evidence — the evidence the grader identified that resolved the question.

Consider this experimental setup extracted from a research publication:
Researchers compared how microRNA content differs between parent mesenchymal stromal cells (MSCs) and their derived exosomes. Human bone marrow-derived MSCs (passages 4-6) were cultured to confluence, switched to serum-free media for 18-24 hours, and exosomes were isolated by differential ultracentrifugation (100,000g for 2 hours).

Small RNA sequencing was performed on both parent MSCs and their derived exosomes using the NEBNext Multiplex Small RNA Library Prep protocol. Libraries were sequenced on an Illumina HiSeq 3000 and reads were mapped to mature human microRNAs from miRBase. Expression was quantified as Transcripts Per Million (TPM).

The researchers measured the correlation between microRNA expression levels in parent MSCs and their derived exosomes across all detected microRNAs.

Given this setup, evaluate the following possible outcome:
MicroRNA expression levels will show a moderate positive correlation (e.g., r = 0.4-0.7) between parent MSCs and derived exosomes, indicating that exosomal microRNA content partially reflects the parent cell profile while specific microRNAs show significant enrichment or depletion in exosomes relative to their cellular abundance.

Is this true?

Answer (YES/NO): YES